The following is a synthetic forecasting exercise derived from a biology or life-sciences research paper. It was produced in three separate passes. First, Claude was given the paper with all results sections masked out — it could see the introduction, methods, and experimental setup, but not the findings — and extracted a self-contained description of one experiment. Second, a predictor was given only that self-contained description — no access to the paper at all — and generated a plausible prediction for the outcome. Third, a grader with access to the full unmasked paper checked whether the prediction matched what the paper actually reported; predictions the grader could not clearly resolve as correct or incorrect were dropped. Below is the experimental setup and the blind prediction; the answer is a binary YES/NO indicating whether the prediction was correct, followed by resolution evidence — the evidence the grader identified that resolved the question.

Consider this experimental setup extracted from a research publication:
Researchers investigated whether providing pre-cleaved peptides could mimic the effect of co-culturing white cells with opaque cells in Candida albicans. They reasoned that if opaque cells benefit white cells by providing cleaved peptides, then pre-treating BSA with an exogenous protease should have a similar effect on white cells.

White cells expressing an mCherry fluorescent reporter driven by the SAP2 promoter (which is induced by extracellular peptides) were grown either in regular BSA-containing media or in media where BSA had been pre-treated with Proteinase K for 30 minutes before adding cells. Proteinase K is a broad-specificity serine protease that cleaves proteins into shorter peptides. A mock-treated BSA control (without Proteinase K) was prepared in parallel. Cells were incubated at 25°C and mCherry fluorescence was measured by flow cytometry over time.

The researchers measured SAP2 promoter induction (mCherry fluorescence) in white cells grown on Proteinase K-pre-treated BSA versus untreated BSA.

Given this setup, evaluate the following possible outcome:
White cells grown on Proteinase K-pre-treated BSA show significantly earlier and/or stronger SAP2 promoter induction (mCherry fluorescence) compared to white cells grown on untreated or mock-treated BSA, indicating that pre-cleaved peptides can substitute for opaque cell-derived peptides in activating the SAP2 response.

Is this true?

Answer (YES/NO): YES